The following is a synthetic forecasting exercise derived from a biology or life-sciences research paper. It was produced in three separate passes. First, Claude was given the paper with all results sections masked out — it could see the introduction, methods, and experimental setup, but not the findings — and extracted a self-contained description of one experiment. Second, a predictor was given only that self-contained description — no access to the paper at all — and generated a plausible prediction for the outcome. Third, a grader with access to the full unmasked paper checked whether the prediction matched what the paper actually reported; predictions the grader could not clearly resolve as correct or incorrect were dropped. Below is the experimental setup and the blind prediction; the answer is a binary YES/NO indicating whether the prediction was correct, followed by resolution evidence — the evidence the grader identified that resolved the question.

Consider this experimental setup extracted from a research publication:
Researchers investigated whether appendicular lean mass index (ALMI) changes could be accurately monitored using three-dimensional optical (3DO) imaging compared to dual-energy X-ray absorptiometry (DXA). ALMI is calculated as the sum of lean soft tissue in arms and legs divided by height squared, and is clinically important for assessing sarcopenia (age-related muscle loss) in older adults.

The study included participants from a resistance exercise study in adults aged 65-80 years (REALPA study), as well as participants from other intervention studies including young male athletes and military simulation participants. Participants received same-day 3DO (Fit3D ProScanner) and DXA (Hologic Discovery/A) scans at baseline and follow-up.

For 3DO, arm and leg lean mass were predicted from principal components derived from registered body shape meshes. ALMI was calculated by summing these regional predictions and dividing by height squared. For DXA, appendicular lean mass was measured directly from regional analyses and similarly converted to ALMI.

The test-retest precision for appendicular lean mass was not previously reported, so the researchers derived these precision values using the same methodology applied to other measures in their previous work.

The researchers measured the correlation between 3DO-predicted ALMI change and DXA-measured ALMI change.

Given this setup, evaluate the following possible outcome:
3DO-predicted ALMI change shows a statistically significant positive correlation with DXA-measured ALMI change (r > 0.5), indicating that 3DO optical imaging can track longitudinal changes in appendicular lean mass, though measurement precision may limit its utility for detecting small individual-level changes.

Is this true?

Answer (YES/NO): YES